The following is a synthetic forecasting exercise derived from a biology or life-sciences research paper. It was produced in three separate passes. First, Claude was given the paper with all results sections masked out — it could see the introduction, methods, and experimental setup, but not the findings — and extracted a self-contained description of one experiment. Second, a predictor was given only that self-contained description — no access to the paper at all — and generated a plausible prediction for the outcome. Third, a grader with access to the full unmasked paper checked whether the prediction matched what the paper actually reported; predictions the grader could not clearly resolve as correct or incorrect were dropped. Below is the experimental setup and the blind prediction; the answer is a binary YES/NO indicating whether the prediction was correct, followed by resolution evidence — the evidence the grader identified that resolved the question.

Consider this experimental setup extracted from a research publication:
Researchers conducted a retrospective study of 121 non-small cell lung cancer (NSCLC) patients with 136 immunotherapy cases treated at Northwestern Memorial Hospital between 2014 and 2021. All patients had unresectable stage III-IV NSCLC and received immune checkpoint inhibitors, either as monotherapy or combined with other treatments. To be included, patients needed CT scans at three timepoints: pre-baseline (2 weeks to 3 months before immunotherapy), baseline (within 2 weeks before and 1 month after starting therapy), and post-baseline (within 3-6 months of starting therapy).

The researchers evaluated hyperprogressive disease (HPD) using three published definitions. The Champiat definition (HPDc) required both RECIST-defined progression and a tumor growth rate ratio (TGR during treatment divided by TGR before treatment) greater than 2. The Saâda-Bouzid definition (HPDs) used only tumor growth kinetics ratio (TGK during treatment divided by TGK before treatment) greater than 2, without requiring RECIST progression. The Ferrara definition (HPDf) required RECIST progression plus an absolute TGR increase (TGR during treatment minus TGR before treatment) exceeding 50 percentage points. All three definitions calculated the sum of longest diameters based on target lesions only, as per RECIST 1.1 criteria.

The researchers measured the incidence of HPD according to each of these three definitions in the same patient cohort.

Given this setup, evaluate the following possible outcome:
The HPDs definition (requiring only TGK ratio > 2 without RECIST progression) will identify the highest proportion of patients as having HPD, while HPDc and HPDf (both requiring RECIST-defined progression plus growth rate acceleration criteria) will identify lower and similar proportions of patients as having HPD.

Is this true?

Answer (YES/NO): NO